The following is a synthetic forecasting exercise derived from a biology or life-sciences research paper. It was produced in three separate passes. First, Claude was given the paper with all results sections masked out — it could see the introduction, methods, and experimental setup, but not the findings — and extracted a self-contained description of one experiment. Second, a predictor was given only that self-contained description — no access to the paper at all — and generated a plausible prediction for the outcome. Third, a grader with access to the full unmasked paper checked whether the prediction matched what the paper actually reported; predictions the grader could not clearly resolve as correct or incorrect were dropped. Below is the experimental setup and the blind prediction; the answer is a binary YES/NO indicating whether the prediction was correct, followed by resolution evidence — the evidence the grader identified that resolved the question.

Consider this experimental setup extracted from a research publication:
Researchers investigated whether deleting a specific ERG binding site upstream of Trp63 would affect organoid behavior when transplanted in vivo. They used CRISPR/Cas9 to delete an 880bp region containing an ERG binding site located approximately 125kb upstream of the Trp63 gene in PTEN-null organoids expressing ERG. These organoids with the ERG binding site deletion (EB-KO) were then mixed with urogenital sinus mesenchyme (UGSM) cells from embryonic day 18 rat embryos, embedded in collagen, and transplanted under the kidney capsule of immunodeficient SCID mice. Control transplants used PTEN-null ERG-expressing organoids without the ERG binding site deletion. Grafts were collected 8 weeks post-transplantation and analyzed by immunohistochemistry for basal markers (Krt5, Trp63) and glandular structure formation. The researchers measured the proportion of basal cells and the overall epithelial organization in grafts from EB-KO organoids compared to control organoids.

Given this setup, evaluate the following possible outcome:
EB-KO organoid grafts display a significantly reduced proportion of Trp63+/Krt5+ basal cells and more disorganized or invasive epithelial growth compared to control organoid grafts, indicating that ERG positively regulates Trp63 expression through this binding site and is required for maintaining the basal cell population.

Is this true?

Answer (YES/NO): NO